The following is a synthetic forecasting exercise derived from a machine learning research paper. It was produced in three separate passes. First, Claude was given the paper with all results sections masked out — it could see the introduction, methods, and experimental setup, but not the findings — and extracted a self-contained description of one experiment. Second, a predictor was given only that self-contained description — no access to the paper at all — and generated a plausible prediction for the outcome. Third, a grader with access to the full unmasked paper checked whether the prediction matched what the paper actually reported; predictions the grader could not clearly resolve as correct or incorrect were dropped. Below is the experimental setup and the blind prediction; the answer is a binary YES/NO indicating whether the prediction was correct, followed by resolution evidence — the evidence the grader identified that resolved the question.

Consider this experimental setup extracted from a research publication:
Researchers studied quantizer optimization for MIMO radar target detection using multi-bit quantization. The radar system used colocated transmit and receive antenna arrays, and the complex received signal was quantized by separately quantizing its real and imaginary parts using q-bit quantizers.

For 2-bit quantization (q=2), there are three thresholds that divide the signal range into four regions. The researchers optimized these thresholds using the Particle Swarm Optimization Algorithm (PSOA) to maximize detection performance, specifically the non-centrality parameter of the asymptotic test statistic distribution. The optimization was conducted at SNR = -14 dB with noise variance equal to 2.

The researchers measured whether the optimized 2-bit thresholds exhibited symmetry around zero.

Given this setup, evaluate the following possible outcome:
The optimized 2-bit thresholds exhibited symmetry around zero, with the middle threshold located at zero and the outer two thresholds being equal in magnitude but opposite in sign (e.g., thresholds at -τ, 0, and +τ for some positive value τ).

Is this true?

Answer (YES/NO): NO